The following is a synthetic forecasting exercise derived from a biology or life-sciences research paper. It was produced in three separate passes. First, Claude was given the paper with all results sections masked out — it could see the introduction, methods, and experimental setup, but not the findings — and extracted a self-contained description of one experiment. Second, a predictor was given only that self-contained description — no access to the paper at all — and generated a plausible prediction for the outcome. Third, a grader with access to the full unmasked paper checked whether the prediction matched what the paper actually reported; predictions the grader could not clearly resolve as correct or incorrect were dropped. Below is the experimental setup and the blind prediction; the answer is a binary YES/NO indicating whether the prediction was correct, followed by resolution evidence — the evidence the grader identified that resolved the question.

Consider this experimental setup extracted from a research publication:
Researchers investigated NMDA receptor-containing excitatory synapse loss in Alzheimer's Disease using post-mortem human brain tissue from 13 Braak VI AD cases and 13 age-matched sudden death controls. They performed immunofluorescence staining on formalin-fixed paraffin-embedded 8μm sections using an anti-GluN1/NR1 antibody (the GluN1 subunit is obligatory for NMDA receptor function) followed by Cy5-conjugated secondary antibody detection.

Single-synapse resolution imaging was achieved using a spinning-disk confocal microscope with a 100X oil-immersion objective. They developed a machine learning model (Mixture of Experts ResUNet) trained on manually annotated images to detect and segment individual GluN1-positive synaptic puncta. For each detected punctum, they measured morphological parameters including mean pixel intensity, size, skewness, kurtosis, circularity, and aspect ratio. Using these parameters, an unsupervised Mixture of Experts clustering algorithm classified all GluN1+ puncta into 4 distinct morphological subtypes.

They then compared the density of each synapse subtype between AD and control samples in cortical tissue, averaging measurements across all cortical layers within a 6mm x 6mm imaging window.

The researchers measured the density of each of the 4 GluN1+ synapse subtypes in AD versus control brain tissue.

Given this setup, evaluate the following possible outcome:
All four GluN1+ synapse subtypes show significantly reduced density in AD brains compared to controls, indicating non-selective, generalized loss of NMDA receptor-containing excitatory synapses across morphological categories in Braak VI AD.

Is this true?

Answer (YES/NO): NO